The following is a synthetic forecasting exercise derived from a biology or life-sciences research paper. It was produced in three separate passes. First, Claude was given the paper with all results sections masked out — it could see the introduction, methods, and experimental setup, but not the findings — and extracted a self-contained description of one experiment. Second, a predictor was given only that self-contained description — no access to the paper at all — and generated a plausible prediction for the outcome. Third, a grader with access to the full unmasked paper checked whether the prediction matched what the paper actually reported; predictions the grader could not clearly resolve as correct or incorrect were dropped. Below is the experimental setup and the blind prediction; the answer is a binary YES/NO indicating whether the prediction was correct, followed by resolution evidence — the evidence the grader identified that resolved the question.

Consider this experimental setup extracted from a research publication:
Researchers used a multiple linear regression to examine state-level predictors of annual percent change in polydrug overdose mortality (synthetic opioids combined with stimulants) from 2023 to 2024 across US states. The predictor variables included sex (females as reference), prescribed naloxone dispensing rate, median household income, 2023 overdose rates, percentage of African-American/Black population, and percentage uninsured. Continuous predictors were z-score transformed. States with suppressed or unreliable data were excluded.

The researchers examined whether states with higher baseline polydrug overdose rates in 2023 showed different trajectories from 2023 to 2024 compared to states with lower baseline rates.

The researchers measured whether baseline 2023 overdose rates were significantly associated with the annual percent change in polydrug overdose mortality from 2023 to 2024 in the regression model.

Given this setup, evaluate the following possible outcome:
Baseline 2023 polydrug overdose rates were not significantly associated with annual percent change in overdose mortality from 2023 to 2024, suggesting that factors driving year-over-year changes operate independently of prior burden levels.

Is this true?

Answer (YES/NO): YES